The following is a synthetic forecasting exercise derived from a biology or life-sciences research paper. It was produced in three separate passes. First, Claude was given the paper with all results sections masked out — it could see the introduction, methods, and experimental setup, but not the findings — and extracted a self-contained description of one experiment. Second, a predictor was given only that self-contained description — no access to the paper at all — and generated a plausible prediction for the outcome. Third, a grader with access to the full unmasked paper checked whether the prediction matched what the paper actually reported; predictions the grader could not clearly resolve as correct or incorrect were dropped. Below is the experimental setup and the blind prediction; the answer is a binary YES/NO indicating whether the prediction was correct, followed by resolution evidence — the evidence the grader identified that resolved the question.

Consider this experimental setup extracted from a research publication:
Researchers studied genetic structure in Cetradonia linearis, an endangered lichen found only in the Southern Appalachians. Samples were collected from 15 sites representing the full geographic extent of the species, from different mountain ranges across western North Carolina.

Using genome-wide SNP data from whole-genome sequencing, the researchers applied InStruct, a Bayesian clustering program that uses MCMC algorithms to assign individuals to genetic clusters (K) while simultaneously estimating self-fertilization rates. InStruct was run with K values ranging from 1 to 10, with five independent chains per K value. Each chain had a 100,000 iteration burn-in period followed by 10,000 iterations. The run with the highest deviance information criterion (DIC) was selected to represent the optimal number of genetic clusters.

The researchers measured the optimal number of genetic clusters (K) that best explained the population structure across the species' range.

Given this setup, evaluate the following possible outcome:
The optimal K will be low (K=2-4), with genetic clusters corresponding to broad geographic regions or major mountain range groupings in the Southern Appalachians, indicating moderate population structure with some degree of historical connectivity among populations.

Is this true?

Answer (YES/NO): NO